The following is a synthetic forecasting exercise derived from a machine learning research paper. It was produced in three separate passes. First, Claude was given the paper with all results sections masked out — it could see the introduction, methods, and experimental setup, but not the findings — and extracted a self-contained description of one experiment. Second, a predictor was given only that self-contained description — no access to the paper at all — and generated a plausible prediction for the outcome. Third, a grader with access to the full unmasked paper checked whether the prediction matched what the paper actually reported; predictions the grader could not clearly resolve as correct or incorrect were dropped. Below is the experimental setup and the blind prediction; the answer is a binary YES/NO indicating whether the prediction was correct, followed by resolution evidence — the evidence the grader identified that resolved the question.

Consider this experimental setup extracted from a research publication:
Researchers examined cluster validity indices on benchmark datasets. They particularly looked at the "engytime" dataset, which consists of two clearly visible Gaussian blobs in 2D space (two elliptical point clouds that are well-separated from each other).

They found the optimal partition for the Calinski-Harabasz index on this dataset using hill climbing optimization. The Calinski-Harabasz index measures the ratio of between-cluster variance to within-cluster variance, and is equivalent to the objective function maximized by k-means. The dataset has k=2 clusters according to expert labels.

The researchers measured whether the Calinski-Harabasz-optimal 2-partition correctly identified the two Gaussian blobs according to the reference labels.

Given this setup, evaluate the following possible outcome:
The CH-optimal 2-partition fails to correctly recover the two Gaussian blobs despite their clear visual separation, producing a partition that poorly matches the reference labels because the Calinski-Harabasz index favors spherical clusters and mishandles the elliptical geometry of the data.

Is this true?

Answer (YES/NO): NO